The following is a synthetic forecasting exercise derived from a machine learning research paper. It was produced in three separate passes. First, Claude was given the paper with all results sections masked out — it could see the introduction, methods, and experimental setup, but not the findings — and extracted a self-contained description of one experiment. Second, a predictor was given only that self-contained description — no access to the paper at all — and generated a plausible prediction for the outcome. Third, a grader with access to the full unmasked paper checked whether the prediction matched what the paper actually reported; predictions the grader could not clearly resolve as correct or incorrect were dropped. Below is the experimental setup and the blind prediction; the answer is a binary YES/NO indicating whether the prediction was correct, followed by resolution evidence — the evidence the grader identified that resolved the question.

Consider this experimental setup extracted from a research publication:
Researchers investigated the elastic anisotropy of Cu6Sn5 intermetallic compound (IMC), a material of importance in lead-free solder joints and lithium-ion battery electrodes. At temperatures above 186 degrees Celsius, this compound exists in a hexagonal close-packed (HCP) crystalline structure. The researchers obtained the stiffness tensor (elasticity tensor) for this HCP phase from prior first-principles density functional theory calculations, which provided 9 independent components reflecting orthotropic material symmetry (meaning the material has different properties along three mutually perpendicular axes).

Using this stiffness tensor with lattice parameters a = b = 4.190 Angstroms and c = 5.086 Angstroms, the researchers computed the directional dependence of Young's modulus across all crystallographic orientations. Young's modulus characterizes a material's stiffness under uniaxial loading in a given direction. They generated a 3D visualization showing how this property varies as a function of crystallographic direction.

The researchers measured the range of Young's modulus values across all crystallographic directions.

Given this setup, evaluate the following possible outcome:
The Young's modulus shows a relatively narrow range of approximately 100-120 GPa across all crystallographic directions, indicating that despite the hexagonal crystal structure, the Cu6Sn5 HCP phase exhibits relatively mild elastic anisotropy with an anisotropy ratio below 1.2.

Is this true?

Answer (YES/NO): NO